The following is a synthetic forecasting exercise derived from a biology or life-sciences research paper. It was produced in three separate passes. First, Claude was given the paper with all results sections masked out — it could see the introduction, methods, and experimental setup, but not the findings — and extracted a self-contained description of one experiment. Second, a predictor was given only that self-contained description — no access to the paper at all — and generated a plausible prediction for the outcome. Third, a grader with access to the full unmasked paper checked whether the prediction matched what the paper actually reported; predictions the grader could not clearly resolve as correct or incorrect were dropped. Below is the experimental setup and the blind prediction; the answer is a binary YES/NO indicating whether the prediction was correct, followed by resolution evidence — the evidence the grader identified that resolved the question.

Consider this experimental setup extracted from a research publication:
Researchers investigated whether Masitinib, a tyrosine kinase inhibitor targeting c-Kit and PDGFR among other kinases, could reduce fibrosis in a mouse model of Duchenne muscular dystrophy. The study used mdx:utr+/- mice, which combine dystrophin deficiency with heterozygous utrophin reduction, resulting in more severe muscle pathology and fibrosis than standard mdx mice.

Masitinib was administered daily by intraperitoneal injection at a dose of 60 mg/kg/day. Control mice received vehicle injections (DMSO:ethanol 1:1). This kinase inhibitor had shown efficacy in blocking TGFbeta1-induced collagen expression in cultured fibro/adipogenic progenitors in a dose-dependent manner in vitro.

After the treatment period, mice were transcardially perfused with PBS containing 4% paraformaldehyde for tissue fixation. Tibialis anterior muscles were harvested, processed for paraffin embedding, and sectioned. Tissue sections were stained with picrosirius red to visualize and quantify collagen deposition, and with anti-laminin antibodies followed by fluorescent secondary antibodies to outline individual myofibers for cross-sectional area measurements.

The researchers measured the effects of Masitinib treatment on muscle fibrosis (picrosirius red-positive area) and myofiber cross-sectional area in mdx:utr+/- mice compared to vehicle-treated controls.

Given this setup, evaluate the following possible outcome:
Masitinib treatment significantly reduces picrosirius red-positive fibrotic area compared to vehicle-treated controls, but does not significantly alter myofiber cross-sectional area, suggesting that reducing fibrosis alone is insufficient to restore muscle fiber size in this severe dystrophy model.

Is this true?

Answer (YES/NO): NO